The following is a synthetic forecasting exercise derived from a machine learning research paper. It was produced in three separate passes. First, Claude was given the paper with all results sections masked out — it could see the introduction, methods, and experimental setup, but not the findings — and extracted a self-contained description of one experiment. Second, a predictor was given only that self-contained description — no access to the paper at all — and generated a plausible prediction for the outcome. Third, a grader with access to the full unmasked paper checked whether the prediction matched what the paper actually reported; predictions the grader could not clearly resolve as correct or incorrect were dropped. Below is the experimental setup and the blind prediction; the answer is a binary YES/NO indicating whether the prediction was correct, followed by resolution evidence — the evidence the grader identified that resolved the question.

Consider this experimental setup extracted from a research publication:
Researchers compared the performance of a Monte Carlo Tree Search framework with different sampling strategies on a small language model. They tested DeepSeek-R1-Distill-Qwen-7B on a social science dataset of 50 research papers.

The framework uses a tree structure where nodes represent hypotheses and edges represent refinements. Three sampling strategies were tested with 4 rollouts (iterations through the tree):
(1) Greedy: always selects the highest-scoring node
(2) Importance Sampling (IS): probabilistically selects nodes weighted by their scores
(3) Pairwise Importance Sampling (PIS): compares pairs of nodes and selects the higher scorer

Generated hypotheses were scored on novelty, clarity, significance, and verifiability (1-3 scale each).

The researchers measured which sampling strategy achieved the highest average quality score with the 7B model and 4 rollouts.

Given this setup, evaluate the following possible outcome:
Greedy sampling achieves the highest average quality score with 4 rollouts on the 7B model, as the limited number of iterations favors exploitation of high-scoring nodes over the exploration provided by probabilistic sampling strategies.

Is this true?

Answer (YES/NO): NO